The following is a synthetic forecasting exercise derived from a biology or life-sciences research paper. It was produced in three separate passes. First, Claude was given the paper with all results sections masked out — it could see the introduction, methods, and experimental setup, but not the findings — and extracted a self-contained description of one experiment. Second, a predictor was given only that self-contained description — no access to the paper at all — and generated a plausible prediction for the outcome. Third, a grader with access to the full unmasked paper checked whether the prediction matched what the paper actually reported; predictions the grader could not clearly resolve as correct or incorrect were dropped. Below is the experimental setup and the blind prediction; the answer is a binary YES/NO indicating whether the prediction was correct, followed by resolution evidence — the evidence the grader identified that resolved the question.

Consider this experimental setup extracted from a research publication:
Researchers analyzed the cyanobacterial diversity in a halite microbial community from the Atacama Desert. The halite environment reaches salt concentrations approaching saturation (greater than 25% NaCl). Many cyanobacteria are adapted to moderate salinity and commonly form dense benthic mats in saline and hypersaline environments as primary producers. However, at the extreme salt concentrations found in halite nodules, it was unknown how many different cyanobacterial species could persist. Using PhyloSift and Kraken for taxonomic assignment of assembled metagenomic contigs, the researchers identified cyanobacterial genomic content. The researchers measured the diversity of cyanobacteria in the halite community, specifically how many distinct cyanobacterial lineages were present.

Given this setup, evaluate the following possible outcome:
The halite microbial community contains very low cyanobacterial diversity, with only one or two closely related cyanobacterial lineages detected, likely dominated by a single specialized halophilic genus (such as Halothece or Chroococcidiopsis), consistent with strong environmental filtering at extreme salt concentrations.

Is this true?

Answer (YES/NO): YES